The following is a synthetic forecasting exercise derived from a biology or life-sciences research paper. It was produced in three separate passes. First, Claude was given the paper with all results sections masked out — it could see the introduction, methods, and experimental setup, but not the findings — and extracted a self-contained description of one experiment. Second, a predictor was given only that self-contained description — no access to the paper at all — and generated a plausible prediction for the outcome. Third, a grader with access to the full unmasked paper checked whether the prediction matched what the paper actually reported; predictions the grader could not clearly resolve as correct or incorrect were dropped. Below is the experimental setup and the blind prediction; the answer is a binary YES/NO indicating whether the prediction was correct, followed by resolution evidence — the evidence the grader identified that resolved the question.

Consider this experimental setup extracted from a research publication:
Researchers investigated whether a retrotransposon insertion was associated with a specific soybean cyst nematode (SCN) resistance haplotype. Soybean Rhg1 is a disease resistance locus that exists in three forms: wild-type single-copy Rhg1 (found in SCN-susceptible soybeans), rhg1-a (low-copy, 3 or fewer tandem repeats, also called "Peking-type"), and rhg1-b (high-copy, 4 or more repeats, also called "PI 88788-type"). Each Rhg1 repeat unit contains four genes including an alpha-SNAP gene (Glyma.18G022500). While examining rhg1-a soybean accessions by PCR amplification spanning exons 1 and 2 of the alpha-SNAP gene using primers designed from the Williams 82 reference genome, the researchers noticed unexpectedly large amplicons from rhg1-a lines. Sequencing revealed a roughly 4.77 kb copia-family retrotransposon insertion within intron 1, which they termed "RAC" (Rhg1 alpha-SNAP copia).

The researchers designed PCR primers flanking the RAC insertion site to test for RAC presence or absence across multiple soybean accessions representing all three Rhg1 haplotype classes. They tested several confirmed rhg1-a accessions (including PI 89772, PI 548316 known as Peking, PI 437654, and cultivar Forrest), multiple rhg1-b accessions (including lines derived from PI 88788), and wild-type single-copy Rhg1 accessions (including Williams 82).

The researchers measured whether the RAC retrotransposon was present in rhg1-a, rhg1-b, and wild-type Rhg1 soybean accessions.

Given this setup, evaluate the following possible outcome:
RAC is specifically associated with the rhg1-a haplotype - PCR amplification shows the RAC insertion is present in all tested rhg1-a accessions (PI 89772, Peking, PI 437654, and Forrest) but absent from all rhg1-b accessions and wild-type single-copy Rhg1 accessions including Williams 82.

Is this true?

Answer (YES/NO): YES